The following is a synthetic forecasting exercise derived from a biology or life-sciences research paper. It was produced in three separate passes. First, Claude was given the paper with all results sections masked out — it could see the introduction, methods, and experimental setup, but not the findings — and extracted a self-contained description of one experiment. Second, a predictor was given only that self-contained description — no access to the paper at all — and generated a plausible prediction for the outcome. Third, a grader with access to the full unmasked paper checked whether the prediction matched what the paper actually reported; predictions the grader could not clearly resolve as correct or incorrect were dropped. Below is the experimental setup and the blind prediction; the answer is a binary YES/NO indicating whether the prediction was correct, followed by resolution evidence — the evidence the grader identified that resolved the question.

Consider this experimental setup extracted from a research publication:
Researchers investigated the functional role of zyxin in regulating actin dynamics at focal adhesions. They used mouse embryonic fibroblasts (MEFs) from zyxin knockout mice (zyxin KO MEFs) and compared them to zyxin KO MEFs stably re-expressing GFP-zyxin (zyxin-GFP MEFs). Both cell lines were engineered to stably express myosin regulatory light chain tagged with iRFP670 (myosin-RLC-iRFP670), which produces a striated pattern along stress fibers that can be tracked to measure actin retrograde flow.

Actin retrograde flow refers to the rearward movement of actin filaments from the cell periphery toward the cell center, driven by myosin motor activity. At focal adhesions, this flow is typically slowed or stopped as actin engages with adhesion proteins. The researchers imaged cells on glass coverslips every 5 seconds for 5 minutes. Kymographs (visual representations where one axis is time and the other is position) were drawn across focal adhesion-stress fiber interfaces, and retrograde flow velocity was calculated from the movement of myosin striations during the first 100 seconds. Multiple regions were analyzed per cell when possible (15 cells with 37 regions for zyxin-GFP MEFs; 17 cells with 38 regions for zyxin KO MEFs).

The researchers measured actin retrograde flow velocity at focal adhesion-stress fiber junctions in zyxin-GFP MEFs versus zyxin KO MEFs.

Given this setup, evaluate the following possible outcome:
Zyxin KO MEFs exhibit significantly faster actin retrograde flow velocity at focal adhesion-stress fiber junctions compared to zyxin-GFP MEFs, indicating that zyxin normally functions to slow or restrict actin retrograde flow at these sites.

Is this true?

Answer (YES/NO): NO